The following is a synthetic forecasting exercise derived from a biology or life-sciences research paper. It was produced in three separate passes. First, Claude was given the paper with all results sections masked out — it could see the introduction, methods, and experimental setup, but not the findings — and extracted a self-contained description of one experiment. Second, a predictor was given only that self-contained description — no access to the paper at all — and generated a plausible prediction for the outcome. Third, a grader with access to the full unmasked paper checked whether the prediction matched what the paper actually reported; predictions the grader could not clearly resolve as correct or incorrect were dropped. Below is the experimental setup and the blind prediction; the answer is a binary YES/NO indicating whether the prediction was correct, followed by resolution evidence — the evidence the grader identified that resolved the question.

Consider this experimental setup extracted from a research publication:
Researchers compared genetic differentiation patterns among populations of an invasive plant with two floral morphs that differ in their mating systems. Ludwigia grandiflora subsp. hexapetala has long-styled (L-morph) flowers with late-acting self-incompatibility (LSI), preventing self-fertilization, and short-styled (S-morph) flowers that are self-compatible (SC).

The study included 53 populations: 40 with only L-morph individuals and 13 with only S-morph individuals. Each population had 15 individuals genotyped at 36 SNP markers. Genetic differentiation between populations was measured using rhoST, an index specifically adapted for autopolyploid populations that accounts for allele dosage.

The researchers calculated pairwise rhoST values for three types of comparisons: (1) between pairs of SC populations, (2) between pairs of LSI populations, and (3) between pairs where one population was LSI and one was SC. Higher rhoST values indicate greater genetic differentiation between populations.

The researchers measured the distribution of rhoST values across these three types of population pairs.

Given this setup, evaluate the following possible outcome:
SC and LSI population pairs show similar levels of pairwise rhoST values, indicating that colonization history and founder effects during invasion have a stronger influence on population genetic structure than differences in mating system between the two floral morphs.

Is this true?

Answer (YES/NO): YES